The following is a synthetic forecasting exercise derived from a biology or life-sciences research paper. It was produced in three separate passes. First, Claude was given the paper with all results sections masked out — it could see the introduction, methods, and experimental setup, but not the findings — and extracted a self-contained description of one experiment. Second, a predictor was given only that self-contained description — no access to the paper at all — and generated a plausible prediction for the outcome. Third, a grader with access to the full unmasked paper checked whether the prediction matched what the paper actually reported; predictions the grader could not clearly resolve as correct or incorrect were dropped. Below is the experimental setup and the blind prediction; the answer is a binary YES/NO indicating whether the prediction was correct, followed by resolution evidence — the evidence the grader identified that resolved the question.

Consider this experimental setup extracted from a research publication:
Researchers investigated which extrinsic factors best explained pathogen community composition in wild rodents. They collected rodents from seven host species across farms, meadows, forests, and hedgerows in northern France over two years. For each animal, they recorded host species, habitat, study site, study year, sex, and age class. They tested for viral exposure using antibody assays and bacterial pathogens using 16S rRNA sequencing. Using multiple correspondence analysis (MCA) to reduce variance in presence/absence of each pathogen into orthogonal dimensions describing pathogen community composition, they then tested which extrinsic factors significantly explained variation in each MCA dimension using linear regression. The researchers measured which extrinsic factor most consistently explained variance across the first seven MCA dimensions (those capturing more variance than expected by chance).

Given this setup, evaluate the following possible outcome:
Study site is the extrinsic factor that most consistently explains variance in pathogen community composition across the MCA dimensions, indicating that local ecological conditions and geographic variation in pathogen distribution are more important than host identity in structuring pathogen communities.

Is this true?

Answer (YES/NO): NO